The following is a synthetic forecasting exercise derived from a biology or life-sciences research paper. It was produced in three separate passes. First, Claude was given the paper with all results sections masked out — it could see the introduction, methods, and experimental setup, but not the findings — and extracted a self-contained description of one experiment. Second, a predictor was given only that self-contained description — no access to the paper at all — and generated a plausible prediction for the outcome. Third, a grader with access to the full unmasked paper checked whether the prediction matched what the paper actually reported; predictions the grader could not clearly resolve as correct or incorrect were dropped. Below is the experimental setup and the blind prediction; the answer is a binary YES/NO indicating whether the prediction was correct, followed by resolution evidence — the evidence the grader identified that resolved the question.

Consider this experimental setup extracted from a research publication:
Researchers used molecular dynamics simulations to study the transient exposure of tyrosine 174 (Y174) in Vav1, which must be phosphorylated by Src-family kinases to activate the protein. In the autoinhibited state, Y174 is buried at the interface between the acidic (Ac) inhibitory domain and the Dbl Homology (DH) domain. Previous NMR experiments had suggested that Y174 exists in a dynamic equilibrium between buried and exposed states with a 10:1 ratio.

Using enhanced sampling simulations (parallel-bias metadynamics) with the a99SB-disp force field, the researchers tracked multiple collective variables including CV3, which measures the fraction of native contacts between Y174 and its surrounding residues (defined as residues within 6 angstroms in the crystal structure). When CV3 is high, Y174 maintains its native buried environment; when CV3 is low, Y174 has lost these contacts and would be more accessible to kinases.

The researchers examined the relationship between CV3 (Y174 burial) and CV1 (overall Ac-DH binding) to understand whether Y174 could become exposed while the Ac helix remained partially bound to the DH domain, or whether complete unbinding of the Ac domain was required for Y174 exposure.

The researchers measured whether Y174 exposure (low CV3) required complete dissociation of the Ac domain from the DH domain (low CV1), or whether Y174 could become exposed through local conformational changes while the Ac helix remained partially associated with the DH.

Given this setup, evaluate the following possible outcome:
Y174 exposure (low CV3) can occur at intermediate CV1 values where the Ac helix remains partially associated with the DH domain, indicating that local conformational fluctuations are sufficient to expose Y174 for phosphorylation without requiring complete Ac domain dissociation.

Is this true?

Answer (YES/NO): YES